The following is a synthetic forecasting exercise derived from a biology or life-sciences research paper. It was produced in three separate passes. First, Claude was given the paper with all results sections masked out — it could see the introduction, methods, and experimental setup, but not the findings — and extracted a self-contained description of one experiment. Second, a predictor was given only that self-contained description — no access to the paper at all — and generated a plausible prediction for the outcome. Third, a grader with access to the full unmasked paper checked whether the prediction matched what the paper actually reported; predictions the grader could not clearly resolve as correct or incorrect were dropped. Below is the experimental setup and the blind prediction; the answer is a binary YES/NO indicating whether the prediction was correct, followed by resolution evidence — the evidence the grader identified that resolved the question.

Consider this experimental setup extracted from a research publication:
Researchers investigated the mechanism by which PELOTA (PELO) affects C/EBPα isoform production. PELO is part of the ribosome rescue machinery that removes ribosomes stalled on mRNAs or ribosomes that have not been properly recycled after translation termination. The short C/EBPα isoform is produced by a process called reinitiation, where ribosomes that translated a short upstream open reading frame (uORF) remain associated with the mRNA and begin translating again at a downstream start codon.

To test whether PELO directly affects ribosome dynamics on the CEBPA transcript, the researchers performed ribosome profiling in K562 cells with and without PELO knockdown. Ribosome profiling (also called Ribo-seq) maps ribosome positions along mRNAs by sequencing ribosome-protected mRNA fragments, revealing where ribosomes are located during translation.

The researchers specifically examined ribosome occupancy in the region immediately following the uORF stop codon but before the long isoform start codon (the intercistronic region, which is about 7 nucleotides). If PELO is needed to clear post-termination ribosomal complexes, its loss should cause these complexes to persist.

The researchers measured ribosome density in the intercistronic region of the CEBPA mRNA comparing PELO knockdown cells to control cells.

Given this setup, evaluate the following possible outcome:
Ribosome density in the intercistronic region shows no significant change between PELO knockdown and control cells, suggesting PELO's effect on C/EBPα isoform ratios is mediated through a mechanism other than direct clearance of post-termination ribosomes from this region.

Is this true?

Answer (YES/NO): NO